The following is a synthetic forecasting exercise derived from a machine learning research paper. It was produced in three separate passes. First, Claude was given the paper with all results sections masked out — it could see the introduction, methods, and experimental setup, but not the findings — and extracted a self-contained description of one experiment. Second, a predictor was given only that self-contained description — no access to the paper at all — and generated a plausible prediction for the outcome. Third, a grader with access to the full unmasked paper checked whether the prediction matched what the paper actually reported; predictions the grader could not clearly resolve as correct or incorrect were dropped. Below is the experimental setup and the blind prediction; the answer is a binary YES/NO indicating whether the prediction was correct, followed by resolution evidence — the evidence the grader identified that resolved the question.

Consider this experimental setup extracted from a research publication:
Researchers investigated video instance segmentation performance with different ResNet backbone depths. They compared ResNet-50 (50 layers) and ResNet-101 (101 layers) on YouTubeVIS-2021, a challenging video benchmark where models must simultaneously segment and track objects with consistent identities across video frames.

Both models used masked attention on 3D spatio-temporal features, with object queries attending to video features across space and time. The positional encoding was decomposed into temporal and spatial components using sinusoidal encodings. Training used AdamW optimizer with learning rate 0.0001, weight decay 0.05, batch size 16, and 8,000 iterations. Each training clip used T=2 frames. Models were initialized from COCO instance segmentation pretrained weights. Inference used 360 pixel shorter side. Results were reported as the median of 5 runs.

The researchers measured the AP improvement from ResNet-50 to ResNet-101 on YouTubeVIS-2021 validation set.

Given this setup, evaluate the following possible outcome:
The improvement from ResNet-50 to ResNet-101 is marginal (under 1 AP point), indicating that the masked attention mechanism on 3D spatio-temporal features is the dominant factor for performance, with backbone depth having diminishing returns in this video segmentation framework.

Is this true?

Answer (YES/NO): NO